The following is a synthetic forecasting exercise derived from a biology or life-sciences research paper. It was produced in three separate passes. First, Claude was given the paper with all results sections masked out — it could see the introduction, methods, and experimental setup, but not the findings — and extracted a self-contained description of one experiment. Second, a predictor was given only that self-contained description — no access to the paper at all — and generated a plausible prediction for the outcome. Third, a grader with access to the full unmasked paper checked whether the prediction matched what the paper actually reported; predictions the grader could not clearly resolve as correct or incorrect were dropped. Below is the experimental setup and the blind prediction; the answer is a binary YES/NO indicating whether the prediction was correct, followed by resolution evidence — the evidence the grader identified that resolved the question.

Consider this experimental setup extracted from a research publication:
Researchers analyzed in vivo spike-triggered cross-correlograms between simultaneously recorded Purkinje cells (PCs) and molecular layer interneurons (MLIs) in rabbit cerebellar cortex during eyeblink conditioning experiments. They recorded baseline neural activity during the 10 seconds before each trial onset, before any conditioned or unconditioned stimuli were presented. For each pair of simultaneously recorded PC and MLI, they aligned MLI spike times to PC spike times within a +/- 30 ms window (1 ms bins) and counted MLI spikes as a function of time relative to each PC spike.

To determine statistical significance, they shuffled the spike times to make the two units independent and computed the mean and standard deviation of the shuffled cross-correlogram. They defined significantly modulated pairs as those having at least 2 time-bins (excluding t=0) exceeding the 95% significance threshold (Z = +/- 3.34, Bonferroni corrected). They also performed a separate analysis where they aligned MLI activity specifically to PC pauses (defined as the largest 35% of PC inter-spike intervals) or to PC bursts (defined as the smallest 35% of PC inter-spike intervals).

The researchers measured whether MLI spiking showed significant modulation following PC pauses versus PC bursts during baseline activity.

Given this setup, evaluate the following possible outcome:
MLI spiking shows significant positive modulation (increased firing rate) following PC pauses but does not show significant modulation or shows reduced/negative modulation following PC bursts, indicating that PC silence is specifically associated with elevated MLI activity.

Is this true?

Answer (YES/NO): YES